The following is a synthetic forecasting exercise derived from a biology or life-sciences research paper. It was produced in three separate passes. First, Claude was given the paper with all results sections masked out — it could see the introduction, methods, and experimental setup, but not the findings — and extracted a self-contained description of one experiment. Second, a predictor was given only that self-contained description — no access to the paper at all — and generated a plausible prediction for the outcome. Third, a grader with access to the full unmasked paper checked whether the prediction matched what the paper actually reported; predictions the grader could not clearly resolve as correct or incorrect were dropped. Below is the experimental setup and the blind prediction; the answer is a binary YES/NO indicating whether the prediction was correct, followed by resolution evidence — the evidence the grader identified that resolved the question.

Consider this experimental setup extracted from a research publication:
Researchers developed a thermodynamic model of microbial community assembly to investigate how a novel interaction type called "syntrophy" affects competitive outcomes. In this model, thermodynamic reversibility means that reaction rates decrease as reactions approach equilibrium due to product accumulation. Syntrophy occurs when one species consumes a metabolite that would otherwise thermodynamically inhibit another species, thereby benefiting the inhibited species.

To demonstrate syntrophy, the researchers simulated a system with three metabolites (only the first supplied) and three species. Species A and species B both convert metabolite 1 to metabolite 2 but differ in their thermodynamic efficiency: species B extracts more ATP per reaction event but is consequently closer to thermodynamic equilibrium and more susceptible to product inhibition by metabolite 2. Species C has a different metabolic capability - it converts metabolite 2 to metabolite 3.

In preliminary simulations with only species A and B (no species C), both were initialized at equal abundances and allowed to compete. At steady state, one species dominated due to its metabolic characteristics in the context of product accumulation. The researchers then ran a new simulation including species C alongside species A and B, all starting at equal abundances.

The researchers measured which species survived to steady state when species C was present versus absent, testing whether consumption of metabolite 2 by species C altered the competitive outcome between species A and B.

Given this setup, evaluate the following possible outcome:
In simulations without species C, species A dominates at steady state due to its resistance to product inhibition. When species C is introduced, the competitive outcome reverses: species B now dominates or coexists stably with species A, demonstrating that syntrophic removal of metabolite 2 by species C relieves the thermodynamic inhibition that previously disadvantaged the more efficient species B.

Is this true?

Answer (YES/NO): NO